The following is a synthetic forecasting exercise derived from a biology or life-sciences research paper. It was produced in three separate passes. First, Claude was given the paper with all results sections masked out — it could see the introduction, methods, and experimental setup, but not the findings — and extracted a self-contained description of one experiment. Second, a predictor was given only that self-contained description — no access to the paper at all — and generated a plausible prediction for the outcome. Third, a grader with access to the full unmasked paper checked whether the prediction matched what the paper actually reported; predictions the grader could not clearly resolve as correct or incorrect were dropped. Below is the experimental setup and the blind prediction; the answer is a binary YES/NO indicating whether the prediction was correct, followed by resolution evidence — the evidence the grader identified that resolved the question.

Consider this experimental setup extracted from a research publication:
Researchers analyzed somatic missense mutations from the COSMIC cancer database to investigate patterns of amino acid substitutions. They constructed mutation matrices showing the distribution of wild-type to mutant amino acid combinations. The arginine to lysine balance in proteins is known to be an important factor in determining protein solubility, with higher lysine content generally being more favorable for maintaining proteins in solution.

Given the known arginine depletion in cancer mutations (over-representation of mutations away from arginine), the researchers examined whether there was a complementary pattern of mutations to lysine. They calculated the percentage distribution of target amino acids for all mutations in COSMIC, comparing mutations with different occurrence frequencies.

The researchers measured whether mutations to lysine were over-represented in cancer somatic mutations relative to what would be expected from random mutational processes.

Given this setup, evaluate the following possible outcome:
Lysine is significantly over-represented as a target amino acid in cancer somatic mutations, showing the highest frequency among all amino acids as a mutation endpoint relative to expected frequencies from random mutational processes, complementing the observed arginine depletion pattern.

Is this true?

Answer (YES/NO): NO